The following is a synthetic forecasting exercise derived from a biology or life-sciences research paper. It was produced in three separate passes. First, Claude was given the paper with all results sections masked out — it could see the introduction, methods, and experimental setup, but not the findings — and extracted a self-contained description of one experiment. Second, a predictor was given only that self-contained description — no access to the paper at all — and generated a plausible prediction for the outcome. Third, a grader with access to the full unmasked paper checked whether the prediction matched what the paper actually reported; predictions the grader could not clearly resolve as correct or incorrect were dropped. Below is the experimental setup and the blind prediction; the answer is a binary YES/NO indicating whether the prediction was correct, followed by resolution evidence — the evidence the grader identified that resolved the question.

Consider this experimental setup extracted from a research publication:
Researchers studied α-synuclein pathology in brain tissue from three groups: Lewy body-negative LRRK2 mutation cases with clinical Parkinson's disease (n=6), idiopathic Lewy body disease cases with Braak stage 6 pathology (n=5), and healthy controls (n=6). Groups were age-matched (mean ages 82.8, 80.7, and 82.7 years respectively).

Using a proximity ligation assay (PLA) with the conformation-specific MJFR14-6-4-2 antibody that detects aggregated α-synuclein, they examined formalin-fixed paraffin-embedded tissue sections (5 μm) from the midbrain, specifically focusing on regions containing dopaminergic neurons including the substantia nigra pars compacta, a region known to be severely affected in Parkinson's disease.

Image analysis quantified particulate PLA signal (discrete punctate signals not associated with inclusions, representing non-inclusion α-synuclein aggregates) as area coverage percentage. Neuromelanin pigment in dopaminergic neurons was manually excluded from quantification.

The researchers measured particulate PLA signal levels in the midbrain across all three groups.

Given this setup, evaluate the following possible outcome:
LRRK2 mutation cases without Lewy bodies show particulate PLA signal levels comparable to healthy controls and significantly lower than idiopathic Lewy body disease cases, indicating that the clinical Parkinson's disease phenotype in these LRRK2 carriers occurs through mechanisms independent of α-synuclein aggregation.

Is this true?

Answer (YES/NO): NO